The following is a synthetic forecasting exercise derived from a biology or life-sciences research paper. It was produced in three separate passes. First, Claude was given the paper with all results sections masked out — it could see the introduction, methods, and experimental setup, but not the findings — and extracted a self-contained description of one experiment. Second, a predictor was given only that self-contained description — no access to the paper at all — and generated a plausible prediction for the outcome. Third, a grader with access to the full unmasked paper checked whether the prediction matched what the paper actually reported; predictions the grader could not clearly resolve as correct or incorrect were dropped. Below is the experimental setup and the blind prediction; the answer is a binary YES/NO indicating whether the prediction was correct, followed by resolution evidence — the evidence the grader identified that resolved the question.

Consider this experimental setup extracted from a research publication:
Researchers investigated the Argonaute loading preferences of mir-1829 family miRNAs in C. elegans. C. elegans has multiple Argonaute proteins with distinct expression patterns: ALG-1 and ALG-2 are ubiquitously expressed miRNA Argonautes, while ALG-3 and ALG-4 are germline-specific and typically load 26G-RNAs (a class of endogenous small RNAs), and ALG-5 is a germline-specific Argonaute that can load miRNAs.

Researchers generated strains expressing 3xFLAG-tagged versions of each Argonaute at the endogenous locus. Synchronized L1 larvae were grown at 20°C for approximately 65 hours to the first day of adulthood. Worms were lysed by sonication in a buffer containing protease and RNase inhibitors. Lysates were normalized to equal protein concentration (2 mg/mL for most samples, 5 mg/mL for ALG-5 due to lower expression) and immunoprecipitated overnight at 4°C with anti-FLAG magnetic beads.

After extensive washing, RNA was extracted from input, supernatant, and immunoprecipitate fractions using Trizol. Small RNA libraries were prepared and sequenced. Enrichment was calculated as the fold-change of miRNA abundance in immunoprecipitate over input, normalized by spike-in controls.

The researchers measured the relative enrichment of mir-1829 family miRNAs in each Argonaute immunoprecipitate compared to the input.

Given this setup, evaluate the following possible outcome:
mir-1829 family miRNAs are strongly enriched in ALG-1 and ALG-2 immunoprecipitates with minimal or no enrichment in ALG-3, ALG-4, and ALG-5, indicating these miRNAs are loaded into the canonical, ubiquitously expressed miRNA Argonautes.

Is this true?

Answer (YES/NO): NO